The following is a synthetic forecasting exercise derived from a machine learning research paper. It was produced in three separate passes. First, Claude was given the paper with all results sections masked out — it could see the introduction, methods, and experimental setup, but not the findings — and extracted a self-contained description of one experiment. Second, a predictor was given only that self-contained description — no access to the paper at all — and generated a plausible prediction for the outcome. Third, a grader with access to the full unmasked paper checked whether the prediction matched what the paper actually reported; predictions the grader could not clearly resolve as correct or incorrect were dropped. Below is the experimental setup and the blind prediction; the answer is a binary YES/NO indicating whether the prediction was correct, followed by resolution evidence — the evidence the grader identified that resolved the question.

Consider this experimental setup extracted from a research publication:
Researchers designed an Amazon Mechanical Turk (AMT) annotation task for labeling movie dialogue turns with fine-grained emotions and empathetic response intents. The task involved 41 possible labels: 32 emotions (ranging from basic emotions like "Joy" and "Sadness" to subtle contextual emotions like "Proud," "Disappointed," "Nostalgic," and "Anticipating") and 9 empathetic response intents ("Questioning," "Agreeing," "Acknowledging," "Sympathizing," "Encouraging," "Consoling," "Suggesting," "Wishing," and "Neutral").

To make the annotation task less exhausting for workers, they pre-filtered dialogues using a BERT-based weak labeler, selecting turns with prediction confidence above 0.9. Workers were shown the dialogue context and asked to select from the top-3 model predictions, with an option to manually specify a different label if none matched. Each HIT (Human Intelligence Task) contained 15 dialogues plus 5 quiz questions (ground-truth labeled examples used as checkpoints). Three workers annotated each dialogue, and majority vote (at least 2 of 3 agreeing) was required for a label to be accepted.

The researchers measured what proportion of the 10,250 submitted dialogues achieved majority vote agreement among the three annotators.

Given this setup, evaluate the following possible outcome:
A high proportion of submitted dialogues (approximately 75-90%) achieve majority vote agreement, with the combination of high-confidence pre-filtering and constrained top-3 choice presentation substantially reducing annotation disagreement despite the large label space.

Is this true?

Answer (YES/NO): YES